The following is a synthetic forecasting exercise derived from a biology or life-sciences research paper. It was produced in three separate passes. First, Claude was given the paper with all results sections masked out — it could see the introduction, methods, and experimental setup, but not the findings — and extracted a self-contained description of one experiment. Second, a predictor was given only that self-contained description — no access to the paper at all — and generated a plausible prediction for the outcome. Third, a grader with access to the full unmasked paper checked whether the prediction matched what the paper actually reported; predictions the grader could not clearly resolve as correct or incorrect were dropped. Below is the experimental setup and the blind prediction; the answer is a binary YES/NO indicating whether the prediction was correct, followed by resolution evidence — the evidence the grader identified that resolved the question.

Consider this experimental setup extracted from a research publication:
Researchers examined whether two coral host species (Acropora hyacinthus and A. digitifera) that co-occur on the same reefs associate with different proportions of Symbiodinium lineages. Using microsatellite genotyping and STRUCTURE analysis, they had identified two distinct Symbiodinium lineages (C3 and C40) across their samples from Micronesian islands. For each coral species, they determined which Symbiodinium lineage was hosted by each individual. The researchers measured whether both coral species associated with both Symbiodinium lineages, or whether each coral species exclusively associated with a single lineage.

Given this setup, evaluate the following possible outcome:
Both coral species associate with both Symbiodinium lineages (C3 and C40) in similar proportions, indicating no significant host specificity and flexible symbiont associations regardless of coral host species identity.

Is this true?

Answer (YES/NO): NO